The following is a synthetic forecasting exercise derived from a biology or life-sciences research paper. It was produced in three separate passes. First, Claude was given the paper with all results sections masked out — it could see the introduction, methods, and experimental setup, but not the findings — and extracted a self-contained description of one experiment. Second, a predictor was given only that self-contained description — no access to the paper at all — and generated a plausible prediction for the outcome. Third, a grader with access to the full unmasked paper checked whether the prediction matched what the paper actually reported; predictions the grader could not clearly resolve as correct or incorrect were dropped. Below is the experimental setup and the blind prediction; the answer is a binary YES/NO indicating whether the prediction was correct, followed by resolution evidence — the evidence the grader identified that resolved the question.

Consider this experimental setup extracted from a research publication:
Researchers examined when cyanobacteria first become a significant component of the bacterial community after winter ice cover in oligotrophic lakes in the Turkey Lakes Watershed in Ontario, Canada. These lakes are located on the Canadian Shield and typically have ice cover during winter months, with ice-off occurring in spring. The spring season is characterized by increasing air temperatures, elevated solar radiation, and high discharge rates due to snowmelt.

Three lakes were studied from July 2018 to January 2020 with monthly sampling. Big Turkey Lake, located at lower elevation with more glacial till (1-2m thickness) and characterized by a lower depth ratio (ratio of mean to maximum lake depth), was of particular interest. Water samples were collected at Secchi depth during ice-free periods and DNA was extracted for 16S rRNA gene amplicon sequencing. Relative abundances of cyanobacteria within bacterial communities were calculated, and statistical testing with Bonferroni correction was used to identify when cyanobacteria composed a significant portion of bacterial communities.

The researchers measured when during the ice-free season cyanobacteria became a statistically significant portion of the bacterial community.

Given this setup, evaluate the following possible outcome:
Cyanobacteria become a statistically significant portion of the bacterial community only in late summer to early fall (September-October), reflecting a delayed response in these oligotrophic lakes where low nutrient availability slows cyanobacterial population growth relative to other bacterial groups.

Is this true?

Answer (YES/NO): NO